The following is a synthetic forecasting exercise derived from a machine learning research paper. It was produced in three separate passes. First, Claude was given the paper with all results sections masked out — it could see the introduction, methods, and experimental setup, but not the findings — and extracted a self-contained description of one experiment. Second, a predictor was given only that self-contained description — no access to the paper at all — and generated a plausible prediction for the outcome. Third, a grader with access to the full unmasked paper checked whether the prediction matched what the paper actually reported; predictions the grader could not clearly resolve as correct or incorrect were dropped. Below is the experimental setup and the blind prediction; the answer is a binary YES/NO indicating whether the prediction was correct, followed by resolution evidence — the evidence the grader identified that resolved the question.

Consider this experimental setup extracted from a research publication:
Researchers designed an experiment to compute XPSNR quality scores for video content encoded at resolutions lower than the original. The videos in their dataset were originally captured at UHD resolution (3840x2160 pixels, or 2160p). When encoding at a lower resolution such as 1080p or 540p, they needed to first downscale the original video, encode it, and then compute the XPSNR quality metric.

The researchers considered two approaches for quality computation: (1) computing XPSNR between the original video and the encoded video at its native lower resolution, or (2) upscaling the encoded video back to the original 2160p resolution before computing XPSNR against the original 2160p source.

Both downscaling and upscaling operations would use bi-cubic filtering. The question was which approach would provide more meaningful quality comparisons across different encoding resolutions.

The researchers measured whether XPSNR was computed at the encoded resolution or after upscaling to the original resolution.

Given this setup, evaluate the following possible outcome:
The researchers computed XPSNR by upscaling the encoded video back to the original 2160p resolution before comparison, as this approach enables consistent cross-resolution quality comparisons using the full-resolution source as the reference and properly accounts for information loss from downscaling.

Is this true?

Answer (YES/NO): YES